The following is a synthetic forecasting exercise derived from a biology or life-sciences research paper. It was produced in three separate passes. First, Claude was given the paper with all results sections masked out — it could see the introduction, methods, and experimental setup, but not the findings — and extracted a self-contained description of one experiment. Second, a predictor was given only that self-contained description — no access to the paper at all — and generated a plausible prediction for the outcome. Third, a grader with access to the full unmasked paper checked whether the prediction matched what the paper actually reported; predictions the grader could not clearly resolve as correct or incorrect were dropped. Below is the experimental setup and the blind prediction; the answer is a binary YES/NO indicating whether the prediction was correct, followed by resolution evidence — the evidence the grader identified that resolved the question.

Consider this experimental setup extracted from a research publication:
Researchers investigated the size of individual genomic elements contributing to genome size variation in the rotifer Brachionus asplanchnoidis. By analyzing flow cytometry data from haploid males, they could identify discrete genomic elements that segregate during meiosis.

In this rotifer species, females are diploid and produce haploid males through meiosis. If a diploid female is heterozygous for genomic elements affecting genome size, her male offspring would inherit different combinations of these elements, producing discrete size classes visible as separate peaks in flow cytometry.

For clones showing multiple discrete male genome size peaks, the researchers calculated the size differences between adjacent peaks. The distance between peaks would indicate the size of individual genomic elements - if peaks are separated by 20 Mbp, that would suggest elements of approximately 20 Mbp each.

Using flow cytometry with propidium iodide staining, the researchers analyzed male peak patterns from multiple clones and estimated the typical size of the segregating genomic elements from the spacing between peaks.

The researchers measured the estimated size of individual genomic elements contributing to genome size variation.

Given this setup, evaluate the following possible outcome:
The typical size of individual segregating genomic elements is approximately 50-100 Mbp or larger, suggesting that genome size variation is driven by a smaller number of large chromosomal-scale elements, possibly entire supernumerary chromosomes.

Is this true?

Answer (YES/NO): NO